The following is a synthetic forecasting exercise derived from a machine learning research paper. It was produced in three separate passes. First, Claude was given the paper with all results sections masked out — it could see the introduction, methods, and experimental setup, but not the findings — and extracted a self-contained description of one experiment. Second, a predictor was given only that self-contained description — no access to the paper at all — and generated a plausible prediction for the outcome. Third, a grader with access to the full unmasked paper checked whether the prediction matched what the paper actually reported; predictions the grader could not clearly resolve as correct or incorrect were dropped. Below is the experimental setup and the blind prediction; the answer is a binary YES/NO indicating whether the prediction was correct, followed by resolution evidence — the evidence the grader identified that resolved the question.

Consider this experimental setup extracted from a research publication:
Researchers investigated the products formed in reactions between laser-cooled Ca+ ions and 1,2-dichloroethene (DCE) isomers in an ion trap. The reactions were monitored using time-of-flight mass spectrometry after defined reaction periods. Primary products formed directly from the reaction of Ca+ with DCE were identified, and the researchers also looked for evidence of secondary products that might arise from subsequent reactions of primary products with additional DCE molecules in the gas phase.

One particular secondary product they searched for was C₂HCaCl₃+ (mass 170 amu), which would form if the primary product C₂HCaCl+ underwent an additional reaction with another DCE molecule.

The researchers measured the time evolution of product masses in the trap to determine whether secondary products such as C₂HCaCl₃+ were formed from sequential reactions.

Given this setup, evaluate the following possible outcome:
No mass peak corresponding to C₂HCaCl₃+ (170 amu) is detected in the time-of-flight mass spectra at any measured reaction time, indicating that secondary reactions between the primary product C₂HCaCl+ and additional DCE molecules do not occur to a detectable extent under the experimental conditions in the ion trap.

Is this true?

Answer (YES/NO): NO